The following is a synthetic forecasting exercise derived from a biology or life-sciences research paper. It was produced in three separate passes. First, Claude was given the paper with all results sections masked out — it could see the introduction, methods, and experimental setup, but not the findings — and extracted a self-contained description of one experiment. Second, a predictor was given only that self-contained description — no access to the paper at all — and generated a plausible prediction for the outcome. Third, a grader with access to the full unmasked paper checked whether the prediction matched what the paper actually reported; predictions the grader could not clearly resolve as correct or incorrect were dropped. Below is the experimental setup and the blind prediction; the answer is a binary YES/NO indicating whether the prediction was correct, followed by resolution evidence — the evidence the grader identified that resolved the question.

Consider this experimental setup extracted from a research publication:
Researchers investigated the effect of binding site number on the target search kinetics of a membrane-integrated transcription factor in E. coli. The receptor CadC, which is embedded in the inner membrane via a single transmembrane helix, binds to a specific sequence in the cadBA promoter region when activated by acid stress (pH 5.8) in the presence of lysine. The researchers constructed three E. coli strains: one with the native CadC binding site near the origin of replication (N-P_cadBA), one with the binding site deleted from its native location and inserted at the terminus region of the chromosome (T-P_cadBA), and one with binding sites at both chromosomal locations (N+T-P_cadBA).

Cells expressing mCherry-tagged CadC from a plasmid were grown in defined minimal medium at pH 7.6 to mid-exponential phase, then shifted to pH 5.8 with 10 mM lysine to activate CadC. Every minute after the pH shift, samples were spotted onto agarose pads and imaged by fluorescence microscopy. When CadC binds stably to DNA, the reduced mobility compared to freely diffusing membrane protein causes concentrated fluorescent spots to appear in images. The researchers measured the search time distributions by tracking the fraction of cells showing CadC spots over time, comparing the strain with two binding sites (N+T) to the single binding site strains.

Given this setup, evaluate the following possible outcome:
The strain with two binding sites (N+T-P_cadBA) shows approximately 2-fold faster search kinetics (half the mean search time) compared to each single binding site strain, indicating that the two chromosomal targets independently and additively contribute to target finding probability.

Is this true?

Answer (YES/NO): YES